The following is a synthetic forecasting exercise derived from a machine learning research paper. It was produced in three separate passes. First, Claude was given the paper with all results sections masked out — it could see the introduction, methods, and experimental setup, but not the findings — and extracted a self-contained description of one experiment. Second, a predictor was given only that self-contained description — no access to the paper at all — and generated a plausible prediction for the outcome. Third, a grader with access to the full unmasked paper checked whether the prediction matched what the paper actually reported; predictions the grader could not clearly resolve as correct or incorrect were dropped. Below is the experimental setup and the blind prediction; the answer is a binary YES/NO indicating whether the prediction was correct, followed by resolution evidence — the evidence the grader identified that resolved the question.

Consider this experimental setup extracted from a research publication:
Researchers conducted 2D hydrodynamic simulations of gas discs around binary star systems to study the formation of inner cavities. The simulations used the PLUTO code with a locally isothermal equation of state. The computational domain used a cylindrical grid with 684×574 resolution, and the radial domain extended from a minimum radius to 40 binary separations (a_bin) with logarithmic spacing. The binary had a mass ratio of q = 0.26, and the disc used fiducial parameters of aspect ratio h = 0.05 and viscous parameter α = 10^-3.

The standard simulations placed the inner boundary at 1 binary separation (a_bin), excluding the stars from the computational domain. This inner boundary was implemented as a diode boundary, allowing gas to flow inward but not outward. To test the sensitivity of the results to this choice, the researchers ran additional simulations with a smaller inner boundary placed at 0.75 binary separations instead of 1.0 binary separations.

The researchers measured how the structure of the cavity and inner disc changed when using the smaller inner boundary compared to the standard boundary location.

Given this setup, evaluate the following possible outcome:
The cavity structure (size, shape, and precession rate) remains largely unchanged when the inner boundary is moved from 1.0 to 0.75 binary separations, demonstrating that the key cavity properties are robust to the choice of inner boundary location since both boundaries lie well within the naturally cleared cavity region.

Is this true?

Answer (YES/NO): YES